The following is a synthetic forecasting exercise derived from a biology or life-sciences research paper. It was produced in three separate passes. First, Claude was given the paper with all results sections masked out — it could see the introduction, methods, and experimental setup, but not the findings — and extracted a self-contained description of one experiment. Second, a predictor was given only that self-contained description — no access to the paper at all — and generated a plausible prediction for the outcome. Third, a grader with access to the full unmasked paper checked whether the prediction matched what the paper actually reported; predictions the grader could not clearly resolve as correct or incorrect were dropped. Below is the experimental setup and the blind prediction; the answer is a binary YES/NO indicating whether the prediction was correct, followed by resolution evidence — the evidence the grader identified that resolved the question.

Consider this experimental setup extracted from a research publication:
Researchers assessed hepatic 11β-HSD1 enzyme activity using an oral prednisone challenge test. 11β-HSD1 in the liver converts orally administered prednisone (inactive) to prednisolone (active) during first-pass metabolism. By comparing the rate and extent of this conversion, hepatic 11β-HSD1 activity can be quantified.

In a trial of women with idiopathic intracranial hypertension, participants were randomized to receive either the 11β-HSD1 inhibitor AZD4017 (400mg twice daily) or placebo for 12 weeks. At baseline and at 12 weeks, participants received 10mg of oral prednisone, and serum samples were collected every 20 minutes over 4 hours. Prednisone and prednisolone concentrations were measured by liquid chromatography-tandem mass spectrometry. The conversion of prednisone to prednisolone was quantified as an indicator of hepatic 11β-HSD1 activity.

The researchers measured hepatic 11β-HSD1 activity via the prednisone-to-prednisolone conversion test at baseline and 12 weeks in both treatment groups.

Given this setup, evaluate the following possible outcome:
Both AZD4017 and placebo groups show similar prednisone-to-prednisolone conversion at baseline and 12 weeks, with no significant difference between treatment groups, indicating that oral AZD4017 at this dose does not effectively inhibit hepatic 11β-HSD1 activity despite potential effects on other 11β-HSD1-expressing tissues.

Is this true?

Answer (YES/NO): NO